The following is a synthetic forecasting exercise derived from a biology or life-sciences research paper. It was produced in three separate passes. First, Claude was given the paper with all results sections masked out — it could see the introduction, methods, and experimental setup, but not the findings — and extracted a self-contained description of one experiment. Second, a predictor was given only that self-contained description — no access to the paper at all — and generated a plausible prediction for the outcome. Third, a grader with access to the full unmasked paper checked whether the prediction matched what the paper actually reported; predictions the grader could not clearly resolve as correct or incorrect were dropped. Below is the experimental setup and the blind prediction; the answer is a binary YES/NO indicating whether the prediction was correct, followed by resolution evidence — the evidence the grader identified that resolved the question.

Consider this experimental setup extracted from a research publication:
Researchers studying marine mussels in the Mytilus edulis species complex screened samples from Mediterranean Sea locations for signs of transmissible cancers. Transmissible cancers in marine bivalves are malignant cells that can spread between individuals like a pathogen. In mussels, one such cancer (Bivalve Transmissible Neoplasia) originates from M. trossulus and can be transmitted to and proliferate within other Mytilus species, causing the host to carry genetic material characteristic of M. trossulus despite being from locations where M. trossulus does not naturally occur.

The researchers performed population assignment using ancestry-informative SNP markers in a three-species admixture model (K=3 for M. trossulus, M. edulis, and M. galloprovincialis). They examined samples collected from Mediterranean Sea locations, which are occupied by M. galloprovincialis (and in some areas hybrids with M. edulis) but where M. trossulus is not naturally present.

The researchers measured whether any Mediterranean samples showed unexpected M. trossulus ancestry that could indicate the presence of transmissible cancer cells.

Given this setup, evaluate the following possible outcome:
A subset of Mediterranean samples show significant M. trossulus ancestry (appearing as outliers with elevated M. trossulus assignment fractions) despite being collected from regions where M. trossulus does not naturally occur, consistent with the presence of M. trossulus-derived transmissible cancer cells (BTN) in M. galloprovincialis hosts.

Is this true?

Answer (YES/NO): YES